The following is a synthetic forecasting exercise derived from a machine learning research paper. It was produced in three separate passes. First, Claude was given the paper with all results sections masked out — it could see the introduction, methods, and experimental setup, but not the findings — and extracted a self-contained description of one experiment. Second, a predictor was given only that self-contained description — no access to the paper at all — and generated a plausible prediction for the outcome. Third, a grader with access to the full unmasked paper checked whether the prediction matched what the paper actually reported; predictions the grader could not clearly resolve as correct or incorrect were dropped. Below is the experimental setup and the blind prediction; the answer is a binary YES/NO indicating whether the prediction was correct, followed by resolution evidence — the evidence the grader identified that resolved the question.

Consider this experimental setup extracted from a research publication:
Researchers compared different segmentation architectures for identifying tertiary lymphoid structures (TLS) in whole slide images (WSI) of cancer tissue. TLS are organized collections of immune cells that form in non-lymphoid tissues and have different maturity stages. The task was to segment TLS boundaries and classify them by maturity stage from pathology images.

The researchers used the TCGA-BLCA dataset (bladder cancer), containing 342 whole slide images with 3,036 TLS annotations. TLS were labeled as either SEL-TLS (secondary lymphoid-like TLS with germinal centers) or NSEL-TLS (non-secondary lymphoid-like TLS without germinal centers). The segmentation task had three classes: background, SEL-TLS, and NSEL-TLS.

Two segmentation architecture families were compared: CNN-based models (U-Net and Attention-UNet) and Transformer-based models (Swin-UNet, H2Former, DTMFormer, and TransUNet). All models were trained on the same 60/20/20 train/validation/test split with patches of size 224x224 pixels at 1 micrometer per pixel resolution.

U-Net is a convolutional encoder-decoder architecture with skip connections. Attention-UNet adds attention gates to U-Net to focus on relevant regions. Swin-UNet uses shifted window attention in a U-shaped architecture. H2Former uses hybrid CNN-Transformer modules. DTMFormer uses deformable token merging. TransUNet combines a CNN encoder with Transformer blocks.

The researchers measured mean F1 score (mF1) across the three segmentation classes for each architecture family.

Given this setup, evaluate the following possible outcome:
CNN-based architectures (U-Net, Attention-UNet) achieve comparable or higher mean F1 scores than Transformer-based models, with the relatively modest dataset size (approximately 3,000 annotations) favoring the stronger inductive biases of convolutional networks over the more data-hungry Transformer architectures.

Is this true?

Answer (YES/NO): YES